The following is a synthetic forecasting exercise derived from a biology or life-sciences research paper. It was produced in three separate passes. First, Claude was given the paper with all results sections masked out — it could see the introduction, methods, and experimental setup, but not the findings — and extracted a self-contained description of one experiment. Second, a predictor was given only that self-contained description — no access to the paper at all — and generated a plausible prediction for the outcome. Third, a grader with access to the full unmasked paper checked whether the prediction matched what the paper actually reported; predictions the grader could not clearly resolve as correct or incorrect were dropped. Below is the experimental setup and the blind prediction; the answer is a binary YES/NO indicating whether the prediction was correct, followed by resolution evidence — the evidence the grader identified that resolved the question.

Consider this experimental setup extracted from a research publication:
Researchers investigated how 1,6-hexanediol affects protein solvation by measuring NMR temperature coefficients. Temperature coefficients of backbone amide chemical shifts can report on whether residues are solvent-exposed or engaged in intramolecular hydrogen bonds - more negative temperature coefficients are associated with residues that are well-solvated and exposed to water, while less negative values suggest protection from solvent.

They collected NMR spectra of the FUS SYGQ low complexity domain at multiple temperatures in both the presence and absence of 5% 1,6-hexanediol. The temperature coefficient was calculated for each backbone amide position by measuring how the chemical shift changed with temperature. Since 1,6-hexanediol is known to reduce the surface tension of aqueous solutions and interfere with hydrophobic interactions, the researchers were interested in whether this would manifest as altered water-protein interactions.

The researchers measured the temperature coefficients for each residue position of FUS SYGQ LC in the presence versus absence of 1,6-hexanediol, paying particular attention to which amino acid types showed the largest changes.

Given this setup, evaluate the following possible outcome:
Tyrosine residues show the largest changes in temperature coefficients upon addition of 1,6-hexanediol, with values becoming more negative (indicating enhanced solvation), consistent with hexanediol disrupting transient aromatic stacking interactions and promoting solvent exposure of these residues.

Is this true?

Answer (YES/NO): NO